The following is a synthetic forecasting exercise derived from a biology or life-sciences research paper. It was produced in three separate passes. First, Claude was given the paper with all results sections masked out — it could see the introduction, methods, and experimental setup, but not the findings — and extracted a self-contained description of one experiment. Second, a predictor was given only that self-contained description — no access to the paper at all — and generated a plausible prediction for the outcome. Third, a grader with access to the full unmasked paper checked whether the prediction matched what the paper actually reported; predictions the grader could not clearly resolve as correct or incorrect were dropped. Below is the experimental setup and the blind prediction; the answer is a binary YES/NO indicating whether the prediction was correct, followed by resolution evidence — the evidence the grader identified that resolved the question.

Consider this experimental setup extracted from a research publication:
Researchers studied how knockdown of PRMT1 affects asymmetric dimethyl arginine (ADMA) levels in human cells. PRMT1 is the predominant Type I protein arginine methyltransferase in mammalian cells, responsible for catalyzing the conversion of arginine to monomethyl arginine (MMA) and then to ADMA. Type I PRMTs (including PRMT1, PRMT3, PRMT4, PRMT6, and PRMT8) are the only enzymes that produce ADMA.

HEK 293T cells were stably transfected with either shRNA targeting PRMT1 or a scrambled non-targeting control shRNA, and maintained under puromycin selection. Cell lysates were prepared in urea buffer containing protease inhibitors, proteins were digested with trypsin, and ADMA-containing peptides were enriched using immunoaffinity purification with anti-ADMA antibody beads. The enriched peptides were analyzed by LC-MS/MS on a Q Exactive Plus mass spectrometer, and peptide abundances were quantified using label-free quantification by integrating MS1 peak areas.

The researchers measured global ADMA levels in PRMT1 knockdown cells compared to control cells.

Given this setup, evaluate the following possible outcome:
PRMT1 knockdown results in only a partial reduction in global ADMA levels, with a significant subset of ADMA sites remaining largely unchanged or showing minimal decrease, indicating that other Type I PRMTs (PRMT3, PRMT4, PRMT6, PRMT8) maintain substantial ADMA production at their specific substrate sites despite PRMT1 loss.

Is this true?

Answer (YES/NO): YES